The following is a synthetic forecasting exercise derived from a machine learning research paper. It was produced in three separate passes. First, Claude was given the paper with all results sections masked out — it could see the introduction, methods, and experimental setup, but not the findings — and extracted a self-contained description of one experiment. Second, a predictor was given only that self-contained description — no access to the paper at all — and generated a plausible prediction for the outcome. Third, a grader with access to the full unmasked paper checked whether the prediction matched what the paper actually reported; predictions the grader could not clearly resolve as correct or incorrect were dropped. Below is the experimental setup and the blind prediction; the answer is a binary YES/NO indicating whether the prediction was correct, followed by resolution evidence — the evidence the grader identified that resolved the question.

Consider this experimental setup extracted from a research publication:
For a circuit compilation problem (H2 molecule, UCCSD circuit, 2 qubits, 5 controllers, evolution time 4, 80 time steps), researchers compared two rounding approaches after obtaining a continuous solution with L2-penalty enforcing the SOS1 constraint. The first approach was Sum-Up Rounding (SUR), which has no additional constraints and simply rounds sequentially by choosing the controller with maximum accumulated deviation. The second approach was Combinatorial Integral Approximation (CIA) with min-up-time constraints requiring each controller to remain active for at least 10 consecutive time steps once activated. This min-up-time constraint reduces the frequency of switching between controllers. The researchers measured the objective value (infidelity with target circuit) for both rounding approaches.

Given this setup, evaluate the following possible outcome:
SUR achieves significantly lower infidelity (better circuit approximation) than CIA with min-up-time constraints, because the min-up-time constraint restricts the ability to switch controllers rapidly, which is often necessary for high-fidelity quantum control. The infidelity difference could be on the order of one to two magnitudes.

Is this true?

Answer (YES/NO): YES